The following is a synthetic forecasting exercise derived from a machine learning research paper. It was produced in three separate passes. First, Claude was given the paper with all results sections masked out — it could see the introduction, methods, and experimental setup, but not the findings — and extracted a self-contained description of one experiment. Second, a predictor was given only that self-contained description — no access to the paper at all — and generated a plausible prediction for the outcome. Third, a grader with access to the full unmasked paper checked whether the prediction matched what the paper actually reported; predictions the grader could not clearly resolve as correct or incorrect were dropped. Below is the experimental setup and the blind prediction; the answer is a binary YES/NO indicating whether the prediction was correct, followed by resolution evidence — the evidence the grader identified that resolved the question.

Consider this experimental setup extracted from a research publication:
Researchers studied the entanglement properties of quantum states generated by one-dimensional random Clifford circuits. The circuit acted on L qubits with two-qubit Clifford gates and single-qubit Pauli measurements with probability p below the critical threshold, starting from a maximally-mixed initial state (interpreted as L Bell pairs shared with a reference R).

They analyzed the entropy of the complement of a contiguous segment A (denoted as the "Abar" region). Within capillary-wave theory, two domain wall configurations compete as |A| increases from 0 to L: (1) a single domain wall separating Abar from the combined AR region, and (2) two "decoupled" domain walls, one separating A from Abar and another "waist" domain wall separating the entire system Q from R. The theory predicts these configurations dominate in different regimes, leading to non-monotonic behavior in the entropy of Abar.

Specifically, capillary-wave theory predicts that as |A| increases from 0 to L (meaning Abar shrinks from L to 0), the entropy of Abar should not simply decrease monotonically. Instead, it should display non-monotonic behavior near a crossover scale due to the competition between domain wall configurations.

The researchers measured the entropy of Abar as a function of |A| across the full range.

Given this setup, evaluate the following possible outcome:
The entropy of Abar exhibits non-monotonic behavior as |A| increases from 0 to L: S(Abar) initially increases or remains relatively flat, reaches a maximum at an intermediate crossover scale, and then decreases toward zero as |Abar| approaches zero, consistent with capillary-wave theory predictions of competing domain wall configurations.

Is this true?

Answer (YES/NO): YES